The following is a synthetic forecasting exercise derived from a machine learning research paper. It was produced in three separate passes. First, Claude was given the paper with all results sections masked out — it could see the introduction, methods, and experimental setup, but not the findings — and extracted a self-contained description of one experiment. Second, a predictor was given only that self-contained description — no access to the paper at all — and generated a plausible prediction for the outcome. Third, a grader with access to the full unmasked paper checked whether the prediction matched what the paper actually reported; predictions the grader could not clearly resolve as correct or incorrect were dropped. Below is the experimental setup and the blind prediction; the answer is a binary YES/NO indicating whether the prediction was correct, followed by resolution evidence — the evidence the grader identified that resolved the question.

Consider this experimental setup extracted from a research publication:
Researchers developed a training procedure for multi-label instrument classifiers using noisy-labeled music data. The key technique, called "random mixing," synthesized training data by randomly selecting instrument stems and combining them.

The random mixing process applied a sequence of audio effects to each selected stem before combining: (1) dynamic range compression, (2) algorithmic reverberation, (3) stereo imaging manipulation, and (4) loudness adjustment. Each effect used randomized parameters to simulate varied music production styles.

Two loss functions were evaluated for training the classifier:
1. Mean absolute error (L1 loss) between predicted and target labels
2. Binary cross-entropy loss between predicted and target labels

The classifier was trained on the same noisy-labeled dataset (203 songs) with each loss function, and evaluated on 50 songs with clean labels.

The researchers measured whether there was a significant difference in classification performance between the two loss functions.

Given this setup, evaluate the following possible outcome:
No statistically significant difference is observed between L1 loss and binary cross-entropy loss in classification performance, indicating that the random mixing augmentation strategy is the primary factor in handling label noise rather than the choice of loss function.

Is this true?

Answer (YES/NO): YES